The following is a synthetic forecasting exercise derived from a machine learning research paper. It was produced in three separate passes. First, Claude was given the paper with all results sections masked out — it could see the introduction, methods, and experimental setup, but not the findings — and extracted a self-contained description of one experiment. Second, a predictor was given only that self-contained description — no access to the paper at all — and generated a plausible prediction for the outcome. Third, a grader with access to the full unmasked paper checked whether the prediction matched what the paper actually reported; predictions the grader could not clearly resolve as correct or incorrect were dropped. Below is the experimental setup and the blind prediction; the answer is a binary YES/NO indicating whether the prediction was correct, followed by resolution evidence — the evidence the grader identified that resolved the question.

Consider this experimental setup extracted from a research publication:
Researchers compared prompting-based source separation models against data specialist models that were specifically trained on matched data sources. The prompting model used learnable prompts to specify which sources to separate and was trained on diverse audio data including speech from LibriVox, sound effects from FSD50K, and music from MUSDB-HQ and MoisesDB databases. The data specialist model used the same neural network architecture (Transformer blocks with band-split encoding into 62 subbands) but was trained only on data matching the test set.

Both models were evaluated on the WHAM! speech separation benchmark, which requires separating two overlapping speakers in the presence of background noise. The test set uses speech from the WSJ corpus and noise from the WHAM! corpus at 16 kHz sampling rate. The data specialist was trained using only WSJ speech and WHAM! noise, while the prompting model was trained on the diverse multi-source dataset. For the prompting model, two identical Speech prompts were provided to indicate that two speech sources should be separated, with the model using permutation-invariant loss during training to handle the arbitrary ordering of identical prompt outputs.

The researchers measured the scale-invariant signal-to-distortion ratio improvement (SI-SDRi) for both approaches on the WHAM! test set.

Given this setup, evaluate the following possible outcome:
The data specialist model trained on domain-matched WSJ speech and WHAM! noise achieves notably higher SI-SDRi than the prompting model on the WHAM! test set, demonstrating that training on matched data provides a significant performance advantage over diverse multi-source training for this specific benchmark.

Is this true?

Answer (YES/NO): YES